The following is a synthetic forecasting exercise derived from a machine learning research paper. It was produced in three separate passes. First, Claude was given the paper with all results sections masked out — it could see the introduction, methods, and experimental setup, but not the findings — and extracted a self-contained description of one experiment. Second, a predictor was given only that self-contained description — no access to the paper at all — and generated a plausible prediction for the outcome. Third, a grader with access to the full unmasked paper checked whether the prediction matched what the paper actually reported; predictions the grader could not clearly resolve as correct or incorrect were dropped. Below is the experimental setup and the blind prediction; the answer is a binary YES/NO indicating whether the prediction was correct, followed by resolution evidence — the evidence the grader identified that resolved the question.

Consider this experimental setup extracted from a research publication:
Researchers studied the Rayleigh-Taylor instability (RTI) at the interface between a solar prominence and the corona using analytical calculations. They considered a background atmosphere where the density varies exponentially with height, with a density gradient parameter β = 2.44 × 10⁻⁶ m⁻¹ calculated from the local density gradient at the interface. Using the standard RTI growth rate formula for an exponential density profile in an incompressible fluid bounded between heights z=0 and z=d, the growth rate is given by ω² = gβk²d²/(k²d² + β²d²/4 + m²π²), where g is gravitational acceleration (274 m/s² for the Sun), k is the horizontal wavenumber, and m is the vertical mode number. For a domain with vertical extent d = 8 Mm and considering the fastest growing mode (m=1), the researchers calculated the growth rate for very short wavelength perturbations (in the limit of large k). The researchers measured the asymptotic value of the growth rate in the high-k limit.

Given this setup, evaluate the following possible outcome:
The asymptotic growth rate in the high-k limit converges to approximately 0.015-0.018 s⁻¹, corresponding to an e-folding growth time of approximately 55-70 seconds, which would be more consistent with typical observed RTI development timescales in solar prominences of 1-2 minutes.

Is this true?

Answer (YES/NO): NO